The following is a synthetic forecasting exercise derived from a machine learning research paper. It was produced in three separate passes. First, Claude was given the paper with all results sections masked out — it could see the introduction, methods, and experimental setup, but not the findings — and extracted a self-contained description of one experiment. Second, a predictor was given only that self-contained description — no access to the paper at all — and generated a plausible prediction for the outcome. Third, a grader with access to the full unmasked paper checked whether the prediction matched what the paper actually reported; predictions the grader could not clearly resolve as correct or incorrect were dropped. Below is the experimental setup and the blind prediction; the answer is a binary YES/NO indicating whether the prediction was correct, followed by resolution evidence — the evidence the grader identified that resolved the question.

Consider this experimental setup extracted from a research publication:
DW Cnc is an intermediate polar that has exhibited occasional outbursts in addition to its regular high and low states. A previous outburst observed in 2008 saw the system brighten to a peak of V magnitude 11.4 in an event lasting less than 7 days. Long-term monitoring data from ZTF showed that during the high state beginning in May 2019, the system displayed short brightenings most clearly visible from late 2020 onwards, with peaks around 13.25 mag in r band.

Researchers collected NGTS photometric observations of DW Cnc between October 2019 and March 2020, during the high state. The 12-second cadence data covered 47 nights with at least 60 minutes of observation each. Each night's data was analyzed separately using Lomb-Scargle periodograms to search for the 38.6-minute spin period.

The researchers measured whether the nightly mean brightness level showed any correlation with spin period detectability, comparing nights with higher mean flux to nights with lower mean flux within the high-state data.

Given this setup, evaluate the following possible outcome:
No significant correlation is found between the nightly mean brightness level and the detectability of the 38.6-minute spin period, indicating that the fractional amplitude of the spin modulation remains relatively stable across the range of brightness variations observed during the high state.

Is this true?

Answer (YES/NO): YES